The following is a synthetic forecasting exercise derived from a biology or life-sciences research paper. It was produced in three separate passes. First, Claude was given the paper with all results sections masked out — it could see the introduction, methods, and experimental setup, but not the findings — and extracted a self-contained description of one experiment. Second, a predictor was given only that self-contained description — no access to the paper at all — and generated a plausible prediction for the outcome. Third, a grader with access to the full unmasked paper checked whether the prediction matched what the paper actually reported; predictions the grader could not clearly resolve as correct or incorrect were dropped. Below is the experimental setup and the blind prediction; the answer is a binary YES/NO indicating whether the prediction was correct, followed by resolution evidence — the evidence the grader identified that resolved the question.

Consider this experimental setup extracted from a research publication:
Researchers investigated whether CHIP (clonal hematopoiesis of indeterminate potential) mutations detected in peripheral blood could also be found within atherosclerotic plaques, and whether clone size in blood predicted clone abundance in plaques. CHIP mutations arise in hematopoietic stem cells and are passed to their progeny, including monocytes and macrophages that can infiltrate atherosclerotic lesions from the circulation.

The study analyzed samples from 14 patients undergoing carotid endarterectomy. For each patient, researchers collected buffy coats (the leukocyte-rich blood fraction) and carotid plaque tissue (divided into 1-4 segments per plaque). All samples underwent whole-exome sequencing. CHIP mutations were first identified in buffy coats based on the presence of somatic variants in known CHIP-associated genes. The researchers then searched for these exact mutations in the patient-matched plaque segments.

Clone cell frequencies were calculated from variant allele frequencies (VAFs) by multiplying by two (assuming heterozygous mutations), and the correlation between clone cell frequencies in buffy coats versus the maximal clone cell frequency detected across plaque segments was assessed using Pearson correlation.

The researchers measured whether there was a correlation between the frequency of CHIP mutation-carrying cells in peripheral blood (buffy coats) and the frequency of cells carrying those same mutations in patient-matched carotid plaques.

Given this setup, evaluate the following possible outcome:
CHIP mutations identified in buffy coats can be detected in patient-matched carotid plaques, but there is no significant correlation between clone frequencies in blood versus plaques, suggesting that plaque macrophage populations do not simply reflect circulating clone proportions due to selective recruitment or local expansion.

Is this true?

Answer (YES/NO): NO